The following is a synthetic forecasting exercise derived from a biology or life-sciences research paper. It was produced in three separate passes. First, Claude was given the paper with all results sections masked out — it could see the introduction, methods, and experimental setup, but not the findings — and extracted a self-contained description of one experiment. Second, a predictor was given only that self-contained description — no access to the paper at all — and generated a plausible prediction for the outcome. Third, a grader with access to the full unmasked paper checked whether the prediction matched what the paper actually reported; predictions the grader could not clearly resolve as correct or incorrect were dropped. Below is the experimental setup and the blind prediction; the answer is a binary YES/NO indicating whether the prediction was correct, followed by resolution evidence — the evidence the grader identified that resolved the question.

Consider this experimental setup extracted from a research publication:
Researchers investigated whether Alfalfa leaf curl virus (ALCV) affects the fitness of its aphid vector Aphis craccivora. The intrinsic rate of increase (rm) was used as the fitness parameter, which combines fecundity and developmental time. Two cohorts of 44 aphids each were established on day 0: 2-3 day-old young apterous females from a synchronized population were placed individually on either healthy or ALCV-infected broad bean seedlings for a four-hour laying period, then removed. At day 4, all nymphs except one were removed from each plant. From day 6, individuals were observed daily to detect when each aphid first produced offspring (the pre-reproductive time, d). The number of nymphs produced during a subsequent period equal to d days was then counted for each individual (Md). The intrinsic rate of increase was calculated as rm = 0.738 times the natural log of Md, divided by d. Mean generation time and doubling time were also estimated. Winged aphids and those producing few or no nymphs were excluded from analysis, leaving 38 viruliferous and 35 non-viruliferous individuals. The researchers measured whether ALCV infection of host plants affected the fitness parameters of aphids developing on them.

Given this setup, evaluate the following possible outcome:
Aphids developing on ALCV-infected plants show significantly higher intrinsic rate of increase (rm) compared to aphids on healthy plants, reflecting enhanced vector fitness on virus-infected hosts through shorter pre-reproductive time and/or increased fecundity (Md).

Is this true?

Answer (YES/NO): NO